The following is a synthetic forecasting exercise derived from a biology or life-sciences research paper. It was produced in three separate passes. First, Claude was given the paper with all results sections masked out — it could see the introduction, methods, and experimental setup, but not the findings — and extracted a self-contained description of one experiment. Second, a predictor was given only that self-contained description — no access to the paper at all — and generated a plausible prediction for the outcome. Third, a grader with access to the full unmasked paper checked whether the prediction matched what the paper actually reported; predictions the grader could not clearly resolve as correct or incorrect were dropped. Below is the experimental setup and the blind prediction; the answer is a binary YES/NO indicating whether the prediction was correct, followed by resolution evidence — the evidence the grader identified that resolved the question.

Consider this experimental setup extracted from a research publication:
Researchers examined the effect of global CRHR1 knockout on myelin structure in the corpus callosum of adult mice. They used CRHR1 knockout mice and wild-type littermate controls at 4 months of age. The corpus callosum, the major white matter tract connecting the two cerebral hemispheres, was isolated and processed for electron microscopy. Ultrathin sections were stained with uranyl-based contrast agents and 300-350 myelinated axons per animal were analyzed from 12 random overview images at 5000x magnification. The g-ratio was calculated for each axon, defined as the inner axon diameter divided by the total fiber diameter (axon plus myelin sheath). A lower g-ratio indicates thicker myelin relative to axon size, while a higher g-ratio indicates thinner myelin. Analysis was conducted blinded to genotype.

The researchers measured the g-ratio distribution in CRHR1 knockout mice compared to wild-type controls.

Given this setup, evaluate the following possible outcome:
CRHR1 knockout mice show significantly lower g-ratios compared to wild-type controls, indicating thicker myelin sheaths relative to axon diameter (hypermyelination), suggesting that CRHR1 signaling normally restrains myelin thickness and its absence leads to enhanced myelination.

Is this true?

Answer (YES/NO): NO